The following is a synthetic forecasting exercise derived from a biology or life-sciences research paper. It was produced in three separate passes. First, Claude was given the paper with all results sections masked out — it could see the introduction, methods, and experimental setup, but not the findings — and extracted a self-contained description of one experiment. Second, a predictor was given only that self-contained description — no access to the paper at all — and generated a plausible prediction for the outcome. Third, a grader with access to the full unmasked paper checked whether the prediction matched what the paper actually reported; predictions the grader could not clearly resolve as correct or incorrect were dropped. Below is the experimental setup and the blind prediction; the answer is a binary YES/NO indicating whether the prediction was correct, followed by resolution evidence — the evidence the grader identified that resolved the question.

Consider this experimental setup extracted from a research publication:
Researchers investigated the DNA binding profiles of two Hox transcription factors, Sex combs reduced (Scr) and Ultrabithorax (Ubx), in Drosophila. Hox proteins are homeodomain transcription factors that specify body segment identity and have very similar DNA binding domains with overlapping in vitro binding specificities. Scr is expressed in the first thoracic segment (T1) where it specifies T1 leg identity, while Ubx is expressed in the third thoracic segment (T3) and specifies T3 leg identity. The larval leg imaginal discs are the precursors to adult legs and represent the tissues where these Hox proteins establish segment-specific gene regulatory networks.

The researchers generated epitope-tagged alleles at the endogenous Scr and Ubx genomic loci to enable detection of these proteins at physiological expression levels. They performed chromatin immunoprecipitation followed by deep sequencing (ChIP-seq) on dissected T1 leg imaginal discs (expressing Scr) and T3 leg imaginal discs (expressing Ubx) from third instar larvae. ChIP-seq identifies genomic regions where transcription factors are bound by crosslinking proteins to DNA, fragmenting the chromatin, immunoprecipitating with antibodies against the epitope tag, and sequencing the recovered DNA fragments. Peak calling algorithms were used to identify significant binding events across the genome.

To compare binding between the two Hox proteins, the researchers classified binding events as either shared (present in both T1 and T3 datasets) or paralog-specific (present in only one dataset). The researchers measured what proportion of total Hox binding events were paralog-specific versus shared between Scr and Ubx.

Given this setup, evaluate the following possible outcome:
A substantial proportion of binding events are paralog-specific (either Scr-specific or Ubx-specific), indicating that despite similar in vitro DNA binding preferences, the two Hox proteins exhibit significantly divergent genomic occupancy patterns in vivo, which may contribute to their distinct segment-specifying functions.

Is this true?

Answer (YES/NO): NO